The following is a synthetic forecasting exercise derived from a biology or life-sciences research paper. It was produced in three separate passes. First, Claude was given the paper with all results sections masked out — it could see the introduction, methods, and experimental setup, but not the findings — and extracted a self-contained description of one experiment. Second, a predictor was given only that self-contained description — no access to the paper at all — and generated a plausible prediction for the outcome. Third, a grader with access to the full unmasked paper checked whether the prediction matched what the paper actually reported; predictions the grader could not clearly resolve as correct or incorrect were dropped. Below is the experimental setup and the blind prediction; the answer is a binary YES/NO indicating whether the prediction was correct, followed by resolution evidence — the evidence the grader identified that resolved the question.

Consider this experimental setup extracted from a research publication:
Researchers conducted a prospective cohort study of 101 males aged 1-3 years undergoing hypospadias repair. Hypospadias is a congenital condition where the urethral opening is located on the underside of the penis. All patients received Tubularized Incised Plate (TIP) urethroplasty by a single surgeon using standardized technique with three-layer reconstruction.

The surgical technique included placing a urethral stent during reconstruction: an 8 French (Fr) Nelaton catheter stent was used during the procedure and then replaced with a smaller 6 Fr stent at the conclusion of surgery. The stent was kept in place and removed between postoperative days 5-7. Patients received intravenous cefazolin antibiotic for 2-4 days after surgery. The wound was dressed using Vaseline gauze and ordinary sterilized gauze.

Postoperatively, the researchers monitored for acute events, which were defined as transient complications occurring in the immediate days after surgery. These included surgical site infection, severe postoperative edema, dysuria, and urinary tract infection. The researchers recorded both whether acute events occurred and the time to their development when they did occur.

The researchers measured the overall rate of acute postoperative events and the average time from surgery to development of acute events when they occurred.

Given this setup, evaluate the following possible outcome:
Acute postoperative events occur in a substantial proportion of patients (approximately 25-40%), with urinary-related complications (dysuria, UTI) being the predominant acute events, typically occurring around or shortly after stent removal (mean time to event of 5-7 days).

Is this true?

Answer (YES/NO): NO